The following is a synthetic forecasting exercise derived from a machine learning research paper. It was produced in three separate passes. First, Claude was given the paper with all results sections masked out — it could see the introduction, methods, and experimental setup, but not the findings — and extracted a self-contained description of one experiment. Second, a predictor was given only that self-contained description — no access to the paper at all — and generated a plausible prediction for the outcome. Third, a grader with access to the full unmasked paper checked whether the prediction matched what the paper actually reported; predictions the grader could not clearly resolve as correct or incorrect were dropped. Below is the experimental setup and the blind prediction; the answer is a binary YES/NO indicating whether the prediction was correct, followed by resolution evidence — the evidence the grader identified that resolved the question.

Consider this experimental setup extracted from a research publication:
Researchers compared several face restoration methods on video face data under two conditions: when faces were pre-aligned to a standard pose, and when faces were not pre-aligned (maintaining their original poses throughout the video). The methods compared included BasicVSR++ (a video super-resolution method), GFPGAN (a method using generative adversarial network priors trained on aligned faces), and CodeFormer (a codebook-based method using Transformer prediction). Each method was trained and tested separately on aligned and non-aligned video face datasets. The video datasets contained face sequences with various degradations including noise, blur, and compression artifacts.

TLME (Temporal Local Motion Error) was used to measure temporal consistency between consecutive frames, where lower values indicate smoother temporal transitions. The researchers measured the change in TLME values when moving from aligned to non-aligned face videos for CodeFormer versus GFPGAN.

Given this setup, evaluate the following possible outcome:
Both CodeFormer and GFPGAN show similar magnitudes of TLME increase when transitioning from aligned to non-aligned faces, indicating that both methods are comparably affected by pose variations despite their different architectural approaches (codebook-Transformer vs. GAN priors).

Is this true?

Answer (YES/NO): NO